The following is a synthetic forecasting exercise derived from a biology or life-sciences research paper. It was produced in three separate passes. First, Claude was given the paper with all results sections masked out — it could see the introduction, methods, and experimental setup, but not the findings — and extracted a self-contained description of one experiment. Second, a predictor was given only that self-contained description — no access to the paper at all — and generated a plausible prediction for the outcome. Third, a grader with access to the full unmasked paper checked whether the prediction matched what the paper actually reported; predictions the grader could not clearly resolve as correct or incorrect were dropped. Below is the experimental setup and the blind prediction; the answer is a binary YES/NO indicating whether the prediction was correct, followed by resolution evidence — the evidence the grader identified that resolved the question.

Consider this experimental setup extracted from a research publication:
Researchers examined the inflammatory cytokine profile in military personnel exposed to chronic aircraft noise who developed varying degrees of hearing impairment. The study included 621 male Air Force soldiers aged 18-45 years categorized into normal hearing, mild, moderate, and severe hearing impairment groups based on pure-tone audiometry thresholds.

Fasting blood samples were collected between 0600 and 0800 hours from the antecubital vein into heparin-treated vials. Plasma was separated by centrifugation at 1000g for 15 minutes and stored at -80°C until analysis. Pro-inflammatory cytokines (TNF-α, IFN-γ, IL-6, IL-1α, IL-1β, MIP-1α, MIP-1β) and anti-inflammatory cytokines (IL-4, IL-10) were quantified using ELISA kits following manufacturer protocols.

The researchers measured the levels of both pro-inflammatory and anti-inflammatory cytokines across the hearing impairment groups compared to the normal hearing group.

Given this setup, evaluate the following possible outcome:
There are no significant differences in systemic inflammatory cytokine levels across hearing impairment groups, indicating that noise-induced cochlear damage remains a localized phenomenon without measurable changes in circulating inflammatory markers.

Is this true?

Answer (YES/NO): NO